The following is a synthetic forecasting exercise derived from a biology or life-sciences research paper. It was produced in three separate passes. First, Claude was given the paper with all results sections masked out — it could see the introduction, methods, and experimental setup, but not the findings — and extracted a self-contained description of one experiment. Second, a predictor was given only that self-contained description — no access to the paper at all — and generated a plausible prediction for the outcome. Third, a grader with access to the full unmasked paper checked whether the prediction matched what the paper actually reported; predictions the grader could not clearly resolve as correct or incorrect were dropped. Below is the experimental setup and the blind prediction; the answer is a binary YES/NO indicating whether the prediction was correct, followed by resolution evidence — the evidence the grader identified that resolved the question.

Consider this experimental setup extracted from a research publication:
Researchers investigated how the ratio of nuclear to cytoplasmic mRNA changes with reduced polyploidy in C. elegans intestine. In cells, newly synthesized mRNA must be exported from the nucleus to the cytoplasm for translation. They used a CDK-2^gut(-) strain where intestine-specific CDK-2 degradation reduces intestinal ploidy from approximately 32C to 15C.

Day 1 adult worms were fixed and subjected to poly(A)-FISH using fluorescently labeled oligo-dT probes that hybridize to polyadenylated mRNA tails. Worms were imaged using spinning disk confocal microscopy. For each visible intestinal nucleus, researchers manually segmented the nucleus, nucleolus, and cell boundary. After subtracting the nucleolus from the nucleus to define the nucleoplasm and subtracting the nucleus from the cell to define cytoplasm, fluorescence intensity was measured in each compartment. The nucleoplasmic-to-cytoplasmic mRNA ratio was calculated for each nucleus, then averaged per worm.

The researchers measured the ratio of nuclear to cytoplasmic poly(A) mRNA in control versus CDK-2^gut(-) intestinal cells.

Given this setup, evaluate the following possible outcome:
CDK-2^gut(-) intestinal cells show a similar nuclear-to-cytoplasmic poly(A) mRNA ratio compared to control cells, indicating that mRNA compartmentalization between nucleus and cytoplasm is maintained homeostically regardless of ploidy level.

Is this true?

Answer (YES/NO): NO